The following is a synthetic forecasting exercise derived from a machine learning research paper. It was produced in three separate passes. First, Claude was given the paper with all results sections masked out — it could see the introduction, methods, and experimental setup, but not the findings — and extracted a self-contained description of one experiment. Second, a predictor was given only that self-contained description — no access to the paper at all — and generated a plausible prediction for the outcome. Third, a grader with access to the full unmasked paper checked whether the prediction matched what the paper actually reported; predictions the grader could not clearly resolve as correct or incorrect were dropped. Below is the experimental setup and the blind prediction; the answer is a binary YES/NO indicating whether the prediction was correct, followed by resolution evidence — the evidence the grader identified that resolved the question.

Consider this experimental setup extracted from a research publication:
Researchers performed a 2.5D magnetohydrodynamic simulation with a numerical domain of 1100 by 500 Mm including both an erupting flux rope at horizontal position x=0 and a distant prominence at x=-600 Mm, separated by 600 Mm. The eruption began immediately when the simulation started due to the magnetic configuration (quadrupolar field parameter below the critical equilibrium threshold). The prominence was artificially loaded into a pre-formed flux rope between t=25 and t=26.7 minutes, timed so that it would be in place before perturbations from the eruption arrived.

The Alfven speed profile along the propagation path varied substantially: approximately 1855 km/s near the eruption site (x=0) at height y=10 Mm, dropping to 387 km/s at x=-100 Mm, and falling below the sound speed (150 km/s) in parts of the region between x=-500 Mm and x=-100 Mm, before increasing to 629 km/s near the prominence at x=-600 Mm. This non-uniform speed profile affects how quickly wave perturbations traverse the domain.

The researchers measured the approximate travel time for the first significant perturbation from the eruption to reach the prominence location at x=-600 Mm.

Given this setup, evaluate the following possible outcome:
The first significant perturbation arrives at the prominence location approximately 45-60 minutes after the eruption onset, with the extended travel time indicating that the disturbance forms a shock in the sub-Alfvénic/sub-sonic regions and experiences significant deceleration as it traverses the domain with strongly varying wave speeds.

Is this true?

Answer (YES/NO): NO